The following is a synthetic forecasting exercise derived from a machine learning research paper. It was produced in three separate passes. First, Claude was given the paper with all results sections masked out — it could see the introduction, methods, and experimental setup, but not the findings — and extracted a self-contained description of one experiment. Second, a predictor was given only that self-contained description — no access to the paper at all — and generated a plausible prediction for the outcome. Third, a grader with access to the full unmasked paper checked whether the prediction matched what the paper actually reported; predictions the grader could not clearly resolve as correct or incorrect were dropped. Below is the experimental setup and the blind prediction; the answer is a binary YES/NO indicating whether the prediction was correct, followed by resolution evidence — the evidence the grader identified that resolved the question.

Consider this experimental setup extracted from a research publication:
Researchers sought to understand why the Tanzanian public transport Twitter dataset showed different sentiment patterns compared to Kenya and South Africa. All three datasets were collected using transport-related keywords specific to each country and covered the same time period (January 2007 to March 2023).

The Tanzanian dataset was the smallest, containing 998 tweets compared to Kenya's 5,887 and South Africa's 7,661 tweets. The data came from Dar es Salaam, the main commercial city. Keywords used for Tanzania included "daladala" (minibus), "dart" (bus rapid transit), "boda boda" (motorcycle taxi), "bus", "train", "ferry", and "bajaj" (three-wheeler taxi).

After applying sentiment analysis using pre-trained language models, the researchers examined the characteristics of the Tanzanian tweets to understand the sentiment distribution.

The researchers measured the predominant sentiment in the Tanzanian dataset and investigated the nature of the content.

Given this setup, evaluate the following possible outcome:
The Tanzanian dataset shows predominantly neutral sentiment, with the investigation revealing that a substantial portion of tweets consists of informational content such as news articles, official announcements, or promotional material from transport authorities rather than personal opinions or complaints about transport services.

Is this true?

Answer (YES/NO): NO